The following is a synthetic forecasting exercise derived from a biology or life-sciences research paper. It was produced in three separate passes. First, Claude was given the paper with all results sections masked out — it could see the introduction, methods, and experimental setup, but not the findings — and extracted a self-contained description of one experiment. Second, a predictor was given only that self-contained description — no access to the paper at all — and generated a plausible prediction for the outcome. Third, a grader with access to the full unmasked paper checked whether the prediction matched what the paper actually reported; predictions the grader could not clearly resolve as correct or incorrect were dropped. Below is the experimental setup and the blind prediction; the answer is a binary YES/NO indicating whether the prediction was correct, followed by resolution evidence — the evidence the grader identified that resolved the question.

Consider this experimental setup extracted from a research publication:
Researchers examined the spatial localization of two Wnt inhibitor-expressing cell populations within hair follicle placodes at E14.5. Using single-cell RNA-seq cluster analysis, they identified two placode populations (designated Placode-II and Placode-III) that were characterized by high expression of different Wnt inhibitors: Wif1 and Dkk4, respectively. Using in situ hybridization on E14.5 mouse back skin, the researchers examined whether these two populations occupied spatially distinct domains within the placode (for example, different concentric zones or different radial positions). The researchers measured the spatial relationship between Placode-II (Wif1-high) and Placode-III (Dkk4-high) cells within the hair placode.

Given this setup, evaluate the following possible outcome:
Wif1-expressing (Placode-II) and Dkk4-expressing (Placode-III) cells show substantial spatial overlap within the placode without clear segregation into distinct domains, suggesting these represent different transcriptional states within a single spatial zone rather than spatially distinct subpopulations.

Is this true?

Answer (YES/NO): YES